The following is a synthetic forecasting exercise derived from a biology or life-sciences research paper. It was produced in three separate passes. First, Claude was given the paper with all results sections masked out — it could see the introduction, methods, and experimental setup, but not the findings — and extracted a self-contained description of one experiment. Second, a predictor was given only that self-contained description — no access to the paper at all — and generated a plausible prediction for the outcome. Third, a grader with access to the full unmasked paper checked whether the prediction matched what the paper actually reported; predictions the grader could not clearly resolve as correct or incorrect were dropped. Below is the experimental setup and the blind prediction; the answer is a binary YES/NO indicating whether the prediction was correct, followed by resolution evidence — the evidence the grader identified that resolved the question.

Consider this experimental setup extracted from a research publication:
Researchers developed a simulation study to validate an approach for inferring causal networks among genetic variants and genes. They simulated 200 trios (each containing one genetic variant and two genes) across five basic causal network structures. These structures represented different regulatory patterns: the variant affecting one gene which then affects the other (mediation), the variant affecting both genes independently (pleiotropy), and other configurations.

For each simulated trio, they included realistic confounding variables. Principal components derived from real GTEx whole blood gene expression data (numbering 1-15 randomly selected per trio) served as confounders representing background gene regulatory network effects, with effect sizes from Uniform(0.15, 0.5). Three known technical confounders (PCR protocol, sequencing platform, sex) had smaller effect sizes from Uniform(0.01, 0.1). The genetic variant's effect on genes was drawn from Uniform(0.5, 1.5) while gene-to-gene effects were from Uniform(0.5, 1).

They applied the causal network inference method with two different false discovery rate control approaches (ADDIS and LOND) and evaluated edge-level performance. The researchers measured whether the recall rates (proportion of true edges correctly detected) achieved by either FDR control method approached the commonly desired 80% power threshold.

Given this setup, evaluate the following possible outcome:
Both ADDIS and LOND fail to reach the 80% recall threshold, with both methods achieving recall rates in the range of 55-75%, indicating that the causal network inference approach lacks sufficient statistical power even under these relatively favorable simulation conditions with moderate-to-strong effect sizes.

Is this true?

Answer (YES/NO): NO